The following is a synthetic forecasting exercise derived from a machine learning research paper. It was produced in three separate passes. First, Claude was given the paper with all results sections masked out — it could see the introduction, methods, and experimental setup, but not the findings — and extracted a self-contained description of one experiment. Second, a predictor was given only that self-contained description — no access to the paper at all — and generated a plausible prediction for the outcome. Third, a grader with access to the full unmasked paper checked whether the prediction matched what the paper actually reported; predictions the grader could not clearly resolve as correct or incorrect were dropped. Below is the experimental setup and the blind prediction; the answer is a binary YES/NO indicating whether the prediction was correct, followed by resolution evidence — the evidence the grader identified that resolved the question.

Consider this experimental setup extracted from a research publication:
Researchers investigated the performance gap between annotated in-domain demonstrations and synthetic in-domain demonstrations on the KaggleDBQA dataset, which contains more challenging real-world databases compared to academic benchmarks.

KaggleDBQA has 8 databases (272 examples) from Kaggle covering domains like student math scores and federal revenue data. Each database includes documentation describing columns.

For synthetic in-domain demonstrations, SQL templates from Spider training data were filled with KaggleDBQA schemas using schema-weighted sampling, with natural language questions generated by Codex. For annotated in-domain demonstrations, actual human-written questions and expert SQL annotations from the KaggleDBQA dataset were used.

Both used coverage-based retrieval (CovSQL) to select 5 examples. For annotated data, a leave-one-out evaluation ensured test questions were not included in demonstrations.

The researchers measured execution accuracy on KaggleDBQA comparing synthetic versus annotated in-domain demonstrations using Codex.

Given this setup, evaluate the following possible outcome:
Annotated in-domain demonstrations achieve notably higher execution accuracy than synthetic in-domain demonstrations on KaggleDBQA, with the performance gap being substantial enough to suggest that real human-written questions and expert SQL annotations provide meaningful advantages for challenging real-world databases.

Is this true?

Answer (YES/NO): YES